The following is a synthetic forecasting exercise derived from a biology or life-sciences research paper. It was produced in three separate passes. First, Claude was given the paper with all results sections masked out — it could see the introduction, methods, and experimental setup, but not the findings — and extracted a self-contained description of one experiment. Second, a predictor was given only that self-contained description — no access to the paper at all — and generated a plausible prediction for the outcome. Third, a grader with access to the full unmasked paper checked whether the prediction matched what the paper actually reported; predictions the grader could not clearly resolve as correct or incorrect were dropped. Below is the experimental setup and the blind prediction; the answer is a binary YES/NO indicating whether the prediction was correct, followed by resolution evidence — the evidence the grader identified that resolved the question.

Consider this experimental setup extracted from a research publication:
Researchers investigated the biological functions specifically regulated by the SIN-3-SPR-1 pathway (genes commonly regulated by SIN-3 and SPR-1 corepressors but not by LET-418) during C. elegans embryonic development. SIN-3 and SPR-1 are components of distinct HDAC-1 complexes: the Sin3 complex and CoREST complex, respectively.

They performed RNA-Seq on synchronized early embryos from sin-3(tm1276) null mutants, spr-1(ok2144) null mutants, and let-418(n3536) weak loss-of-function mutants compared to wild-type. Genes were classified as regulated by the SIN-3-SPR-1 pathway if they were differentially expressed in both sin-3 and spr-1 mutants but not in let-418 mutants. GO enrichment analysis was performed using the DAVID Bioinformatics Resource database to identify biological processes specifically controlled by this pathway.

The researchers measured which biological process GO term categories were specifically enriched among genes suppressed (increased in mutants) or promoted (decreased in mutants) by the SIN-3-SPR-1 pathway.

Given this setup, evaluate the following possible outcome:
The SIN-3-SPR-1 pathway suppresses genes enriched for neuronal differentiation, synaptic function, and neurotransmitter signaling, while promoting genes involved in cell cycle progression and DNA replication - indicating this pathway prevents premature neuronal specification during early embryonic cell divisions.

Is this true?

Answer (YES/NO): NO